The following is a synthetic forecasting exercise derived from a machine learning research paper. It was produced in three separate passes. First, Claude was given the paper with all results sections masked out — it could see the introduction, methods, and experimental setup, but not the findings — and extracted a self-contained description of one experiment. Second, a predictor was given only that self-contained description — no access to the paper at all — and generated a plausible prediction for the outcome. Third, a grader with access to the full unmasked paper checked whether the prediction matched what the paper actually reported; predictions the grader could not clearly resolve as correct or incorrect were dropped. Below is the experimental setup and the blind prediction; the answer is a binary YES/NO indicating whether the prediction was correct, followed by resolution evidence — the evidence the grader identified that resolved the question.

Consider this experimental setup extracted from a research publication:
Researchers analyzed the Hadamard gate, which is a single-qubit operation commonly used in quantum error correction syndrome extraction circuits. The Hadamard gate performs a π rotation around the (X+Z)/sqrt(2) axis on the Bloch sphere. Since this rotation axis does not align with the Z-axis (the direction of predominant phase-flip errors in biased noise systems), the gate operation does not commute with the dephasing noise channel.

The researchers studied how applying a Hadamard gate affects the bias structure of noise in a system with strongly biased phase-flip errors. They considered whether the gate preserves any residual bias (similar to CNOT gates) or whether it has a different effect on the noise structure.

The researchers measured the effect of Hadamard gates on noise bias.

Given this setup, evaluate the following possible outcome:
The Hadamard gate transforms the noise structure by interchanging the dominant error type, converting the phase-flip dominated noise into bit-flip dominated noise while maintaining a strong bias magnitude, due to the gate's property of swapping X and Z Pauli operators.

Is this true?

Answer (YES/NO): NO